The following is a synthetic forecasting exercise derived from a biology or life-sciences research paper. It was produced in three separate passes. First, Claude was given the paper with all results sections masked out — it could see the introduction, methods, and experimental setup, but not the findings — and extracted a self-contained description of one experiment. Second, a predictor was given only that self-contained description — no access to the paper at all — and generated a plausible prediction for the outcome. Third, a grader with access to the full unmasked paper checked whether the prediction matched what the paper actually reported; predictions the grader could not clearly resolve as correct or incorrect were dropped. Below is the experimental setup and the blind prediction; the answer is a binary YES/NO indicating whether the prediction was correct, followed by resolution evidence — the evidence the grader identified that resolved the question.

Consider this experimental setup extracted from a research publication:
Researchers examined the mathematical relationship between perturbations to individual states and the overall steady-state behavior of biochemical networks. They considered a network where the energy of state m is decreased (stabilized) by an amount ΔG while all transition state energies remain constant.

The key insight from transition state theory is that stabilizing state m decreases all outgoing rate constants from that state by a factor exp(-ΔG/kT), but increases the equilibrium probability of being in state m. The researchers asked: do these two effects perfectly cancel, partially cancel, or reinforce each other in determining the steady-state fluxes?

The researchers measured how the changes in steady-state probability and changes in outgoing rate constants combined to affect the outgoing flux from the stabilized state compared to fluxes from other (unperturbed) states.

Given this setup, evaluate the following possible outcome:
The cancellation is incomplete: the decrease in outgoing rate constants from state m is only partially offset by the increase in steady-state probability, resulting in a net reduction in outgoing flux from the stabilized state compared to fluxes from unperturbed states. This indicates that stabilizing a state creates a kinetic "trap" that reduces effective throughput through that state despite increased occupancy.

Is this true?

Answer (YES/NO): NO